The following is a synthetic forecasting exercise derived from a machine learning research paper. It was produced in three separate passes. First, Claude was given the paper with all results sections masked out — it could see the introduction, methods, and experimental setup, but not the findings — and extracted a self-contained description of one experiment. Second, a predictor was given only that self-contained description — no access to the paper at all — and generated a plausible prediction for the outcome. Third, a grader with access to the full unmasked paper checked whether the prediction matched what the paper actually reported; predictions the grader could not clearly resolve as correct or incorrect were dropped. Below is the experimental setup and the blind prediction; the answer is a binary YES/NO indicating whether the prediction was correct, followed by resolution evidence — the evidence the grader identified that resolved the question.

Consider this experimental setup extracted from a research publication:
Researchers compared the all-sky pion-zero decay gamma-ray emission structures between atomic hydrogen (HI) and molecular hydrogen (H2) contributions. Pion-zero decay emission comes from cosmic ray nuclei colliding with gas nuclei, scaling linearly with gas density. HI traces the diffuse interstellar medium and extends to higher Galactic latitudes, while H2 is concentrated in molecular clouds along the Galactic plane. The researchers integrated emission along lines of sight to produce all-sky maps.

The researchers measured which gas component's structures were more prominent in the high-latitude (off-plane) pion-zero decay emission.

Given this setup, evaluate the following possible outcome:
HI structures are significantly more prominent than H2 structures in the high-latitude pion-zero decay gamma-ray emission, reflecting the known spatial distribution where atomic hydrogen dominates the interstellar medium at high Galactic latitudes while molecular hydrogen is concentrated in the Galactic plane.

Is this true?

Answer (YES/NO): YES